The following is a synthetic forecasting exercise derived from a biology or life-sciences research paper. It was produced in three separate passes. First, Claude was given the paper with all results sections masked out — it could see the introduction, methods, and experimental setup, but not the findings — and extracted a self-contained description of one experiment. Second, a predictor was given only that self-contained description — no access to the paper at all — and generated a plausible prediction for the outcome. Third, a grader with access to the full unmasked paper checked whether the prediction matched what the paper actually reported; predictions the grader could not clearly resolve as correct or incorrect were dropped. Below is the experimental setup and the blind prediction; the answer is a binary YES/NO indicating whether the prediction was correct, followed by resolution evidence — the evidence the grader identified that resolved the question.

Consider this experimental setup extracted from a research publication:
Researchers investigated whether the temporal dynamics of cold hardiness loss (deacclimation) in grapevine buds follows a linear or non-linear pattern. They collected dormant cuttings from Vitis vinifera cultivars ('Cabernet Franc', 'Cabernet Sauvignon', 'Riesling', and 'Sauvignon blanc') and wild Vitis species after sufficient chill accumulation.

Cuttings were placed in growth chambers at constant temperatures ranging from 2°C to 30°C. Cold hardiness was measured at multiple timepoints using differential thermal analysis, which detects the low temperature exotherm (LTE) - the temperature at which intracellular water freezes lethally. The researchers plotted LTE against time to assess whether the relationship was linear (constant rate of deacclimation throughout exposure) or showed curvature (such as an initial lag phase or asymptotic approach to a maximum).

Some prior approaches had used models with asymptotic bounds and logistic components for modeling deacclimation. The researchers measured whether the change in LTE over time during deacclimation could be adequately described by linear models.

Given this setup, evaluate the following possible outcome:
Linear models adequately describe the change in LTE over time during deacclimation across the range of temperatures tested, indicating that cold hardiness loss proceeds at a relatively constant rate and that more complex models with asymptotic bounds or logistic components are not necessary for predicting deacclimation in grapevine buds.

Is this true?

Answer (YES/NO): YES